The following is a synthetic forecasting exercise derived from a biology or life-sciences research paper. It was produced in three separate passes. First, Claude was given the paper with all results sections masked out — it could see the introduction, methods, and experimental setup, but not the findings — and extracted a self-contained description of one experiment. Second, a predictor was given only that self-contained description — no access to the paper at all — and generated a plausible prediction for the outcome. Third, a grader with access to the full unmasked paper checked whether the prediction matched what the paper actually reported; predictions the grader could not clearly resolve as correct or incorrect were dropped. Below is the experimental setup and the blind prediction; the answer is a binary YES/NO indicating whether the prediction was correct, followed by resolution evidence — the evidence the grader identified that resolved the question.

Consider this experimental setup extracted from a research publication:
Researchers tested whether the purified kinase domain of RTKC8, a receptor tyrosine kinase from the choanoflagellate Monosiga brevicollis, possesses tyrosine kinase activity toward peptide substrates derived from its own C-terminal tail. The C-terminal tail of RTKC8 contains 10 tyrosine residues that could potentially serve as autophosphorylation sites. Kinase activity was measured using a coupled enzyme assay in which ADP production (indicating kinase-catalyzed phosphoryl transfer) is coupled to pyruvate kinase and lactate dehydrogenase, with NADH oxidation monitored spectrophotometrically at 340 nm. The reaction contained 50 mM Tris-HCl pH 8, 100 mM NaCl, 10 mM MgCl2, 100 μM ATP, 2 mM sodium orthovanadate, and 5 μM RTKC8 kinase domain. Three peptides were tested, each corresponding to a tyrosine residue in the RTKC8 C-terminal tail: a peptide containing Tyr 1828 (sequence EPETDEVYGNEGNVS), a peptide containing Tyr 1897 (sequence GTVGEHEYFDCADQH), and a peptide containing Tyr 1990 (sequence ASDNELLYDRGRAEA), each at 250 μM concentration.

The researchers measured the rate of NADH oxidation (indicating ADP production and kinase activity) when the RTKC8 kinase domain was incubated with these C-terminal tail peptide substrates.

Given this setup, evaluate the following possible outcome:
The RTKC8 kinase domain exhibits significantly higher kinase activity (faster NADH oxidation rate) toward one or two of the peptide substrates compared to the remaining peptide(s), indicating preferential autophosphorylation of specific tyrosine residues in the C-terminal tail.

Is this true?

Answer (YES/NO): YES